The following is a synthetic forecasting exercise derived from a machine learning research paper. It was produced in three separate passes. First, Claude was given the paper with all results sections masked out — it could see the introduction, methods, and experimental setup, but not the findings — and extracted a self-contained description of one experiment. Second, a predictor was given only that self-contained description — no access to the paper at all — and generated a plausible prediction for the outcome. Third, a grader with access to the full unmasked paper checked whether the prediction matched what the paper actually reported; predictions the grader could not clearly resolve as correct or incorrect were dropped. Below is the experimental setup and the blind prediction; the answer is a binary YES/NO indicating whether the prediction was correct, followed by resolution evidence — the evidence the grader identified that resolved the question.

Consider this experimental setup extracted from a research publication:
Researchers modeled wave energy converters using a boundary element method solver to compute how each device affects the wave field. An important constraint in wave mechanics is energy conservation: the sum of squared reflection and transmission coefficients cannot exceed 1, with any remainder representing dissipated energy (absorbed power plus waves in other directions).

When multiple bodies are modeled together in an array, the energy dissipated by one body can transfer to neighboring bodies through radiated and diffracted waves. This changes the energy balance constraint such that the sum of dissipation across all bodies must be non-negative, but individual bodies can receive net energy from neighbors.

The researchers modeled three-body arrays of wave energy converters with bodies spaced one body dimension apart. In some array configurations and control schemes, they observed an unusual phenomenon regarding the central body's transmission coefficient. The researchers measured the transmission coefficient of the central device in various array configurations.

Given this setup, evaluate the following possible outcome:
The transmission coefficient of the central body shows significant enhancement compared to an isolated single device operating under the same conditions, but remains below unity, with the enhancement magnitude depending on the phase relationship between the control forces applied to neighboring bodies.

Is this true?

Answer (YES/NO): NO